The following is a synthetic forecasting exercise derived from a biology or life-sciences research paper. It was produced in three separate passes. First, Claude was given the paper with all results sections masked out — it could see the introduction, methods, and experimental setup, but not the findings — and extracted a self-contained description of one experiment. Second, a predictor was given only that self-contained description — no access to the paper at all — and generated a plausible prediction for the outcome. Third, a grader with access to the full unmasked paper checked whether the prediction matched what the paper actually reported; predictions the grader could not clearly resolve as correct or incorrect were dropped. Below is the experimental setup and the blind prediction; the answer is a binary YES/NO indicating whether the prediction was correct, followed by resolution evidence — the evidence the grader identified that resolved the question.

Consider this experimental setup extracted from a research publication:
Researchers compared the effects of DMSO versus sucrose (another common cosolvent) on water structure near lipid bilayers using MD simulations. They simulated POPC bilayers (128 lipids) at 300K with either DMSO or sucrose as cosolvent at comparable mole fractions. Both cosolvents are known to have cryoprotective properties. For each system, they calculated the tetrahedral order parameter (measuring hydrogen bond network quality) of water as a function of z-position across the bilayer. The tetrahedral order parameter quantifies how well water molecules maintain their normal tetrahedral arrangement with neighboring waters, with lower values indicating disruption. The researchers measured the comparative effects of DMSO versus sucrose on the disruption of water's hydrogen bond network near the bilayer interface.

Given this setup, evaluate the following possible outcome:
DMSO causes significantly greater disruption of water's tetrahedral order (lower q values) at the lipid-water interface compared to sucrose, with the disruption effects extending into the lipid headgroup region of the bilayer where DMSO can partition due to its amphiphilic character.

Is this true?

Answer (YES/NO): YES